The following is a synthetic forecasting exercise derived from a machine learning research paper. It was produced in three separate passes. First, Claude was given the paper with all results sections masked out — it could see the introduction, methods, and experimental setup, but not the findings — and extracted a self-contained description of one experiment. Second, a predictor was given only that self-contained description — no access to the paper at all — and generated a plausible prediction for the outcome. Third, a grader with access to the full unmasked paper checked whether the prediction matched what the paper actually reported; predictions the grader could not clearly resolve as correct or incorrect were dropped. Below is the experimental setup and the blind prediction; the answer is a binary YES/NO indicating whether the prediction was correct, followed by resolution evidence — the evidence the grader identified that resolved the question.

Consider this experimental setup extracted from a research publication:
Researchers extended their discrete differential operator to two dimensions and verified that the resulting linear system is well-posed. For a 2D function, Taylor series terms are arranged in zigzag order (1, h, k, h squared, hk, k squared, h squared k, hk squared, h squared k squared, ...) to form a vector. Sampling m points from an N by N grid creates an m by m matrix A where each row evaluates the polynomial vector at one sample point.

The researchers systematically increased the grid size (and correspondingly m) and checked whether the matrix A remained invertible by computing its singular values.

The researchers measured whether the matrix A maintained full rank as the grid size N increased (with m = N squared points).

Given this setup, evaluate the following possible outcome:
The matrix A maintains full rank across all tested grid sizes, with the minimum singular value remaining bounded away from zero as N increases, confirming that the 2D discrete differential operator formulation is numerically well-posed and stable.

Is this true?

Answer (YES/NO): NO